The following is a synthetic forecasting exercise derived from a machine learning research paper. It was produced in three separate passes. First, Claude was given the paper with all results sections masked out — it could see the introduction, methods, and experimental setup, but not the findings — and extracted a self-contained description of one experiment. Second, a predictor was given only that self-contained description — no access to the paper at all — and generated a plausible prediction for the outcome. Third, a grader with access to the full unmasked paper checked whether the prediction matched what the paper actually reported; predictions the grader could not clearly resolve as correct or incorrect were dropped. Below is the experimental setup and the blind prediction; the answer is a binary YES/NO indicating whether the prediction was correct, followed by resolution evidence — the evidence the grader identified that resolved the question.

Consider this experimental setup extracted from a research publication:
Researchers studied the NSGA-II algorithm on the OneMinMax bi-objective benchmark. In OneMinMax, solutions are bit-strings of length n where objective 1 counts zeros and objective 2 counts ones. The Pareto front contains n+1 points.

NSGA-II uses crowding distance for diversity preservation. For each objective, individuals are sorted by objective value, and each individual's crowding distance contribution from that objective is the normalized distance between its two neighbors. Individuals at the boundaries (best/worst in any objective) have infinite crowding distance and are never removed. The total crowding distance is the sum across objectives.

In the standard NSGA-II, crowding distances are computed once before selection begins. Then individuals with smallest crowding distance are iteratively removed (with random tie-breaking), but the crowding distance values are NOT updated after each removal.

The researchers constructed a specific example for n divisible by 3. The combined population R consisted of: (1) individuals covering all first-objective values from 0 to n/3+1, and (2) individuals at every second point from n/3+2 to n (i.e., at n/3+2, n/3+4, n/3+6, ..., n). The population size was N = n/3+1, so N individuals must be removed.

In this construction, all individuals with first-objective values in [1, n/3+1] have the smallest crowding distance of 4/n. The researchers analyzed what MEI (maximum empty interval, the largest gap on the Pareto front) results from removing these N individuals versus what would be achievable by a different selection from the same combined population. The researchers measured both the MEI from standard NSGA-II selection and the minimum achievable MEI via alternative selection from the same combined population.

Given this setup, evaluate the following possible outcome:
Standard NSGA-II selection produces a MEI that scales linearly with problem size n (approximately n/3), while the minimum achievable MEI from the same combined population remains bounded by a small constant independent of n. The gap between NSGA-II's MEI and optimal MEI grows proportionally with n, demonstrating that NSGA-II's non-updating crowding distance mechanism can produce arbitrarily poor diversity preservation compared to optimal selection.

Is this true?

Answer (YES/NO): YES